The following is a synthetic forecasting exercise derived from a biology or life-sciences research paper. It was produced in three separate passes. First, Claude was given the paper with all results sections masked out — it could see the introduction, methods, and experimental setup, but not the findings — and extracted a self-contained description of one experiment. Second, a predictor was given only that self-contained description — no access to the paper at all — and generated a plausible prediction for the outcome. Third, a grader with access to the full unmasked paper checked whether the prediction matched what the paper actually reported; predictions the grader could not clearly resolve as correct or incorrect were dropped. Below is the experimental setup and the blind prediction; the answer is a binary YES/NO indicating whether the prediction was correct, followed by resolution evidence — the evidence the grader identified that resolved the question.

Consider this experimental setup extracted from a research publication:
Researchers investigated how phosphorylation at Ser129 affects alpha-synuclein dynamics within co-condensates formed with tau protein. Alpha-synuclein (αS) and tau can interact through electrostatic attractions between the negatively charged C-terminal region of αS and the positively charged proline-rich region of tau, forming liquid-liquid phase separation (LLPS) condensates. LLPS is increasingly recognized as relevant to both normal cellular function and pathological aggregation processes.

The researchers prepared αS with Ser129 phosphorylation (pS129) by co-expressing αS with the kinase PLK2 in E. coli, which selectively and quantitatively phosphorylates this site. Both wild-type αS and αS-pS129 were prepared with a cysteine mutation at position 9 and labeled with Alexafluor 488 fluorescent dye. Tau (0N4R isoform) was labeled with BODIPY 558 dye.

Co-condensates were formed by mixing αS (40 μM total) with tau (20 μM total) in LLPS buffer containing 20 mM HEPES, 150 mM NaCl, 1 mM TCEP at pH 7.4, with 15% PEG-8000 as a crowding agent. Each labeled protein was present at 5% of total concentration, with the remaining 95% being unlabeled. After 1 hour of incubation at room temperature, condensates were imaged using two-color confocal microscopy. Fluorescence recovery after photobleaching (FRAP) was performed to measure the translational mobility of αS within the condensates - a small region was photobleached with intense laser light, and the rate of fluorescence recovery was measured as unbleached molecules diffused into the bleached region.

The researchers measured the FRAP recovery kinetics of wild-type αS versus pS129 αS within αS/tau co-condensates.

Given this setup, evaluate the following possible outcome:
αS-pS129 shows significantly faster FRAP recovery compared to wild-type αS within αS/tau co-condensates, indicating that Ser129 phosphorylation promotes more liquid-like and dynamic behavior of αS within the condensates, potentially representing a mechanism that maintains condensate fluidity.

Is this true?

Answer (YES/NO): NO